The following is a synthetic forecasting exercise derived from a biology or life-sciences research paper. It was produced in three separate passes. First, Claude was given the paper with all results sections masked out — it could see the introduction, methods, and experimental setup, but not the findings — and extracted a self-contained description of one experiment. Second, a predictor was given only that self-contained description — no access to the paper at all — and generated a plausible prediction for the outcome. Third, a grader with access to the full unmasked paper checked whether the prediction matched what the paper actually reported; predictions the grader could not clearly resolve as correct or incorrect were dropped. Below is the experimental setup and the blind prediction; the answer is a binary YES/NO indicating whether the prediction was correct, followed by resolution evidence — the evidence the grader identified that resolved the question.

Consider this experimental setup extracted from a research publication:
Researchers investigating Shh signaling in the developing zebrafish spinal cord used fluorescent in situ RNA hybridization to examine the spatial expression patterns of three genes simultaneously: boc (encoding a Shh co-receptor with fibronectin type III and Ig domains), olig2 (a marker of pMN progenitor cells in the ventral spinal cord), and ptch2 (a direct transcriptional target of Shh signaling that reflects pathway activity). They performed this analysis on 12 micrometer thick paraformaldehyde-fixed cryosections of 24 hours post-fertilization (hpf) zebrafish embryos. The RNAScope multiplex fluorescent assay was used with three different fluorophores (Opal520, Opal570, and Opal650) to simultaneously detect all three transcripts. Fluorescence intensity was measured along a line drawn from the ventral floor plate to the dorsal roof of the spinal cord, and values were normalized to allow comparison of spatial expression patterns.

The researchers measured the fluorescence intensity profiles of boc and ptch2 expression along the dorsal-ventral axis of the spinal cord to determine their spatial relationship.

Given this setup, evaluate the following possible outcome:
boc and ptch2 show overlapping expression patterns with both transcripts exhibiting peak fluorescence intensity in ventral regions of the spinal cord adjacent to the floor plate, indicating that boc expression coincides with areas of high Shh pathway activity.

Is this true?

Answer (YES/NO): NO